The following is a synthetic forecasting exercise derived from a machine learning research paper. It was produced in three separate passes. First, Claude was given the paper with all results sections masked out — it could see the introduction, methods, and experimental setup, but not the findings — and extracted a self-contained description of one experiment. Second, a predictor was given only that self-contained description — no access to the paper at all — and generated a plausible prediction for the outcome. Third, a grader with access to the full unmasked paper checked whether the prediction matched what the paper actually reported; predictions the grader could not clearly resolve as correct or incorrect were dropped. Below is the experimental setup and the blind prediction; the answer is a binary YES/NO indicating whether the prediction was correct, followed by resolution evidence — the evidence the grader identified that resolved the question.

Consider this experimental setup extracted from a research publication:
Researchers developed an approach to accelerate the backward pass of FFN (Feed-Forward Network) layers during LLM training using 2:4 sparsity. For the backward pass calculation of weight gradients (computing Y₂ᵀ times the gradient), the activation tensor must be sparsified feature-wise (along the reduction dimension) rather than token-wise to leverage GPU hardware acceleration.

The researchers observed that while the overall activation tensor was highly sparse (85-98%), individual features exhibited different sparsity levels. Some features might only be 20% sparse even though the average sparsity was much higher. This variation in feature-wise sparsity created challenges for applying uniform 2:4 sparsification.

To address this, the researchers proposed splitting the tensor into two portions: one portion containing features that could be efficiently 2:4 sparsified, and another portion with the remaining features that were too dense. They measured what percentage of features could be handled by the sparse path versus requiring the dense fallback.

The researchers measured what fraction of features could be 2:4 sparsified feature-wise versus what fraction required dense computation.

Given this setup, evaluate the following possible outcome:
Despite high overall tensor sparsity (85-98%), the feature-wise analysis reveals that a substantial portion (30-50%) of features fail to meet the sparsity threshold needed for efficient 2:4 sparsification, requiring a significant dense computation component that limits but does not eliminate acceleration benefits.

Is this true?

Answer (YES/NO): NO